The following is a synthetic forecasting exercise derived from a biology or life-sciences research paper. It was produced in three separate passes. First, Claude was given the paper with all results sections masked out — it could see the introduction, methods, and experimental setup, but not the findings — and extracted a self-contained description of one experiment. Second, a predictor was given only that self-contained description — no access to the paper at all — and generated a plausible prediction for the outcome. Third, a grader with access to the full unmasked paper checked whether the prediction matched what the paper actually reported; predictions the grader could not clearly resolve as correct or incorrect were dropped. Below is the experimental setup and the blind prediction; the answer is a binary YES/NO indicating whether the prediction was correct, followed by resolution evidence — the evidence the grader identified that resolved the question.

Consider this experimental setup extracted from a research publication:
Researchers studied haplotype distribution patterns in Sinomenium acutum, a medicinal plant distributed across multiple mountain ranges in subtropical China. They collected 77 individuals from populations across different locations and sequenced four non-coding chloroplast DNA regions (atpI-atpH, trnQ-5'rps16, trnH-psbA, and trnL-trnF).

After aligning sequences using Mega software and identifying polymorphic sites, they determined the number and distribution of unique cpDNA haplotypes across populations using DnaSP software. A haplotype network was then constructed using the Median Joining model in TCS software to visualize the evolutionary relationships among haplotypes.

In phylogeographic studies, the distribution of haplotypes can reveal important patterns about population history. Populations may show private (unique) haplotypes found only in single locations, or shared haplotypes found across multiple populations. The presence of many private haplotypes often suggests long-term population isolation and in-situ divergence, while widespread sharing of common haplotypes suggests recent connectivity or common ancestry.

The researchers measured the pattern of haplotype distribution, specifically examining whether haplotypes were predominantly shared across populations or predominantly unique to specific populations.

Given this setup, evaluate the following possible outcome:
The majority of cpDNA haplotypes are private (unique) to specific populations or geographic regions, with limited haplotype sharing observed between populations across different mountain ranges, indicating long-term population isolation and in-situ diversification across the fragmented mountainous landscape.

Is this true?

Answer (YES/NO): NO